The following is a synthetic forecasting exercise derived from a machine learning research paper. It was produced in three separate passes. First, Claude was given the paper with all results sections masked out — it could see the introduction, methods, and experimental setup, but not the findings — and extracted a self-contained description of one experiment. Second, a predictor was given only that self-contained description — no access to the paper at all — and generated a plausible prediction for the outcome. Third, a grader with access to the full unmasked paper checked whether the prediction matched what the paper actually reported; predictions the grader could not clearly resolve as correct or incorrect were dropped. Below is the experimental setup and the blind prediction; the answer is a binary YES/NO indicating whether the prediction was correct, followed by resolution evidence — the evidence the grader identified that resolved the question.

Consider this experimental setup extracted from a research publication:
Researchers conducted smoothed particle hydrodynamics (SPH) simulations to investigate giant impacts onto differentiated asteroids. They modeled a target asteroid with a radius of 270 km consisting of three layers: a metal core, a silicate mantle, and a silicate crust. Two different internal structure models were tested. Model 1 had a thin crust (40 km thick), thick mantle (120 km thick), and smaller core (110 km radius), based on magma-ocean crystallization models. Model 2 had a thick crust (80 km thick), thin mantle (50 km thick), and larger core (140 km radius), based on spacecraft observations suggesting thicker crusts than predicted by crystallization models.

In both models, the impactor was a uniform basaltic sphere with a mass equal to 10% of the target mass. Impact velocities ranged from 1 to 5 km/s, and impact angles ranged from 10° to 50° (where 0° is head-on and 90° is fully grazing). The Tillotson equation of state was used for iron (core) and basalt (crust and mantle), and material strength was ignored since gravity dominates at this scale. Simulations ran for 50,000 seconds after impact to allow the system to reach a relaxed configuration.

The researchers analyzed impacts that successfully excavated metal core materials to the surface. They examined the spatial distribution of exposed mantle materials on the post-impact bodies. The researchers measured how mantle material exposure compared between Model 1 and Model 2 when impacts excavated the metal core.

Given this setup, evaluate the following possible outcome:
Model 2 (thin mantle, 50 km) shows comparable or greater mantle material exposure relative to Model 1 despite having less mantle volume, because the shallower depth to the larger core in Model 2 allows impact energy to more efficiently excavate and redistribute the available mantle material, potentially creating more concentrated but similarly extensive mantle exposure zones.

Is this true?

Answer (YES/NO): NO